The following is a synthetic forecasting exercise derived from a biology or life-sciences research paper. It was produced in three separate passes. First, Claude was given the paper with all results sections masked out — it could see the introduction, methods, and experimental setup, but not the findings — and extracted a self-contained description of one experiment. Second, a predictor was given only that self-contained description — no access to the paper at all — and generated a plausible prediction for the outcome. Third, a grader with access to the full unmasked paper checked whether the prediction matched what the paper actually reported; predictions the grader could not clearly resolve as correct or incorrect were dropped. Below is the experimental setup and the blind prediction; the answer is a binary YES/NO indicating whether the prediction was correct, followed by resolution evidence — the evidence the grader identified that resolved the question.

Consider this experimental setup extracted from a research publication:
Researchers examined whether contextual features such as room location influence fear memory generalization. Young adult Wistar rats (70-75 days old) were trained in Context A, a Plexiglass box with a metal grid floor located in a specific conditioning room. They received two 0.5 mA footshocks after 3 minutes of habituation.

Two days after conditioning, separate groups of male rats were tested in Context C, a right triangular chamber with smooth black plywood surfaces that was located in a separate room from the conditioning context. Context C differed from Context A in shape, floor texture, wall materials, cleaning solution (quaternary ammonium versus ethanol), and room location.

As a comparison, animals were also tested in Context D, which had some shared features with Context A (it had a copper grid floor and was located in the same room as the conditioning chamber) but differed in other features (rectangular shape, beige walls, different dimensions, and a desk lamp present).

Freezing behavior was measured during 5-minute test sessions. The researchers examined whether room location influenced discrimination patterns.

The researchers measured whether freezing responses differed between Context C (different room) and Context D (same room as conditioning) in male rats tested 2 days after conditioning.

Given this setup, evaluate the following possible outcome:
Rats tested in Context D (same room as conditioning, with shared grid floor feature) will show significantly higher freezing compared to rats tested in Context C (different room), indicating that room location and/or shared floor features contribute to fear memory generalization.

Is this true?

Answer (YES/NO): NO